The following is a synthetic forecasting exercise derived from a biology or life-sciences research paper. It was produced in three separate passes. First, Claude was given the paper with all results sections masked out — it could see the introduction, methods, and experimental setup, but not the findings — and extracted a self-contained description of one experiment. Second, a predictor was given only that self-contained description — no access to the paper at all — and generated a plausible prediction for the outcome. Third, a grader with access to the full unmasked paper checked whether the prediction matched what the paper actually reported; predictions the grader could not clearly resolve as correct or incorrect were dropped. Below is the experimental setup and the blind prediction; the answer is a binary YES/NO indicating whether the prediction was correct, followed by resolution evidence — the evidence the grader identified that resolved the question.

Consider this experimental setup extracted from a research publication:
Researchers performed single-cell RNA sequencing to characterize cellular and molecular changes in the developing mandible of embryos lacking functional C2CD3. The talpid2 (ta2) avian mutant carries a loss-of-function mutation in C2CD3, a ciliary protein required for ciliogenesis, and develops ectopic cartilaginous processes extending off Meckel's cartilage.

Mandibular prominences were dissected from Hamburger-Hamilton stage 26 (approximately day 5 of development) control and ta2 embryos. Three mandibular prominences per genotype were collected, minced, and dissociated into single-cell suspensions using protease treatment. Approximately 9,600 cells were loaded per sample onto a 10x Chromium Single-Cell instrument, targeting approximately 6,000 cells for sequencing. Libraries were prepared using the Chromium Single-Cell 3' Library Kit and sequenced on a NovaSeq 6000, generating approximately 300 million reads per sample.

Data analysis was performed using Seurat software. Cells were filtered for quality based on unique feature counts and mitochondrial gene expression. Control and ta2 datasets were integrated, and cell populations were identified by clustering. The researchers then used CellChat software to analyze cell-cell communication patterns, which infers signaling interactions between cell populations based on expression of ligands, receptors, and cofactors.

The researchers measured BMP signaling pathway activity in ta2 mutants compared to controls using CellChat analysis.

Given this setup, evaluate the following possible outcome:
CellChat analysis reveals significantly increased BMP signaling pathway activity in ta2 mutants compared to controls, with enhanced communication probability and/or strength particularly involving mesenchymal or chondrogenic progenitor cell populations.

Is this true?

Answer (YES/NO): YES